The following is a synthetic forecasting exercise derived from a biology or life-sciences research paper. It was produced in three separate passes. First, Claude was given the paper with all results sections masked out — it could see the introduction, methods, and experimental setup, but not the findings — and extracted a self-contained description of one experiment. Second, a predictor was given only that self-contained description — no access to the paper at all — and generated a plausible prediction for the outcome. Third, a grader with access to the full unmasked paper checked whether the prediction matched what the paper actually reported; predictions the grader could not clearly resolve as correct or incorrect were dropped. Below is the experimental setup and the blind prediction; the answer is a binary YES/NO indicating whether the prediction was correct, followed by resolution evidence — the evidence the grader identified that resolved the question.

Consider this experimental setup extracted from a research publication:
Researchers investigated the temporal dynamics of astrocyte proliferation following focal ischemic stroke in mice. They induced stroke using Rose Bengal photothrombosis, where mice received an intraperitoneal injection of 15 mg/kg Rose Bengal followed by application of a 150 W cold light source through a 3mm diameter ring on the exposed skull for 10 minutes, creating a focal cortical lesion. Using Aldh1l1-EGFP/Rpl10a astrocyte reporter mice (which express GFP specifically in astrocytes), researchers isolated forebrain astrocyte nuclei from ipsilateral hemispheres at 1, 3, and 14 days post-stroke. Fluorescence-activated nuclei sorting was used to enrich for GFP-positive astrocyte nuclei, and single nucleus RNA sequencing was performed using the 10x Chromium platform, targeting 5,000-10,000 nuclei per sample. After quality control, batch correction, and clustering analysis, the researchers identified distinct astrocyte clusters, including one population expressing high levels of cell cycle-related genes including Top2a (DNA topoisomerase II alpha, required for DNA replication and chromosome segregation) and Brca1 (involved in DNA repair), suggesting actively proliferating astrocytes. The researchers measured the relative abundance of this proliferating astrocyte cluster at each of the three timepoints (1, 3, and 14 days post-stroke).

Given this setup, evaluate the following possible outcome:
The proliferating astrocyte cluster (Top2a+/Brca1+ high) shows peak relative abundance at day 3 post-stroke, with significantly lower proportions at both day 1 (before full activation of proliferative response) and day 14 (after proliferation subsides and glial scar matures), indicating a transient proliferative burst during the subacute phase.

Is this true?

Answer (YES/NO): YES